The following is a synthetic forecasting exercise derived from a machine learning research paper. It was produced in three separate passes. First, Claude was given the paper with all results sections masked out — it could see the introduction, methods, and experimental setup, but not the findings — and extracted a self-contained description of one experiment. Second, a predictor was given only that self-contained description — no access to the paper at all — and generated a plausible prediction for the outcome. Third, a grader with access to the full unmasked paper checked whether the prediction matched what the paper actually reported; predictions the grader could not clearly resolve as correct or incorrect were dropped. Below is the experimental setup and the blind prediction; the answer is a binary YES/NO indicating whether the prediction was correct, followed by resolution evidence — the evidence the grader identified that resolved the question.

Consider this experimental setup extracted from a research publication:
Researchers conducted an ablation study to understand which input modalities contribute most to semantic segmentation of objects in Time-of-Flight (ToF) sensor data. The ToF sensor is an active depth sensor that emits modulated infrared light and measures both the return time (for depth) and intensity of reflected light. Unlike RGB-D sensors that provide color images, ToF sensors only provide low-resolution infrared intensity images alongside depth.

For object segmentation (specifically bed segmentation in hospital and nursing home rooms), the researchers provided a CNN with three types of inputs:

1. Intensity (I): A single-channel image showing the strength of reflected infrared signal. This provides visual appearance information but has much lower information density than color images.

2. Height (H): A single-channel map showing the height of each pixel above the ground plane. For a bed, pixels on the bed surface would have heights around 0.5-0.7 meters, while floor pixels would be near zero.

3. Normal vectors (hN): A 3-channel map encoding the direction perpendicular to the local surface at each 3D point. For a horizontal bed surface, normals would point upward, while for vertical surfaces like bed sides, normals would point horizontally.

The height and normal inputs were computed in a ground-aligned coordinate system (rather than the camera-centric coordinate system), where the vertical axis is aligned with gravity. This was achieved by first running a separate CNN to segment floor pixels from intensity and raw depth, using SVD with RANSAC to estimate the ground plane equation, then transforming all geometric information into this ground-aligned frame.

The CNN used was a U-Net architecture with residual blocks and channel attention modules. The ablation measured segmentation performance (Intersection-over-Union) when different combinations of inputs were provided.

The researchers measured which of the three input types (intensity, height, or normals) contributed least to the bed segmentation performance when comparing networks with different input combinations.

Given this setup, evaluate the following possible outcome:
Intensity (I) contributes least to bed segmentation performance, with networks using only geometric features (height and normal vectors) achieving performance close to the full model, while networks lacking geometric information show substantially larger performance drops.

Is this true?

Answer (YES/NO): YES